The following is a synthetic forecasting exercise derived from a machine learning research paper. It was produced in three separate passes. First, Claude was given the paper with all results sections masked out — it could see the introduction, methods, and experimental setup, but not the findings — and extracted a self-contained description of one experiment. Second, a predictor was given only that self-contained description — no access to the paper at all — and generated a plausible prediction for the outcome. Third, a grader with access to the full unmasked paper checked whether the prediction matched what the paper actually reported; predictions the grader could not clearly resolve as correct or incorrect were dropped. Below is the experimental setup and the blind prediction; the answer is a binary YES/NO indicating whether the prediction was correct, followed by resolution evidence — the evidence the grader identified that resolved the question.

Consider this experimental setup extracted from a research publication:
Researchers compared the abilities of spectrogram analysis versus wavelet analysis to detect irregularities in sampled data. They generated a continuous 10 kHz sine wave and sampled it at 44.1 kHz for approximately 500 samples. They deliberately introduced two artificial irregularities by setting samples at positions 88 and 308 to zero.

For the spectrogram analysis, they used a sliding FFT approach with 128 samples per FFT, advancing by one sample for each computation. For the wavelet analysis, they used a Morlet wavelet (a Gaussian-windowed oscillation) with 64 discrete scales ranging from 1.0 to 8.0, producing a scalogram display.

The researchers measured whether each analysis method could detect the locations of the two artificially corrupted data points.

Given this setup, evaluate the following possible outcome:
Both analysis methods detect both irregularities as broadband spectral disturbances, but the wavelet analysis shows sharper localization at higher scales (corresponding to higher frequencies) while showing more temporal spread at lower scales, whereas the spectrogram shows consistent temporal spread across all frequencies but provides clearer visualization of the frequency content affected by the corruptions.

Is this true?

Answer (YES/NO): NO